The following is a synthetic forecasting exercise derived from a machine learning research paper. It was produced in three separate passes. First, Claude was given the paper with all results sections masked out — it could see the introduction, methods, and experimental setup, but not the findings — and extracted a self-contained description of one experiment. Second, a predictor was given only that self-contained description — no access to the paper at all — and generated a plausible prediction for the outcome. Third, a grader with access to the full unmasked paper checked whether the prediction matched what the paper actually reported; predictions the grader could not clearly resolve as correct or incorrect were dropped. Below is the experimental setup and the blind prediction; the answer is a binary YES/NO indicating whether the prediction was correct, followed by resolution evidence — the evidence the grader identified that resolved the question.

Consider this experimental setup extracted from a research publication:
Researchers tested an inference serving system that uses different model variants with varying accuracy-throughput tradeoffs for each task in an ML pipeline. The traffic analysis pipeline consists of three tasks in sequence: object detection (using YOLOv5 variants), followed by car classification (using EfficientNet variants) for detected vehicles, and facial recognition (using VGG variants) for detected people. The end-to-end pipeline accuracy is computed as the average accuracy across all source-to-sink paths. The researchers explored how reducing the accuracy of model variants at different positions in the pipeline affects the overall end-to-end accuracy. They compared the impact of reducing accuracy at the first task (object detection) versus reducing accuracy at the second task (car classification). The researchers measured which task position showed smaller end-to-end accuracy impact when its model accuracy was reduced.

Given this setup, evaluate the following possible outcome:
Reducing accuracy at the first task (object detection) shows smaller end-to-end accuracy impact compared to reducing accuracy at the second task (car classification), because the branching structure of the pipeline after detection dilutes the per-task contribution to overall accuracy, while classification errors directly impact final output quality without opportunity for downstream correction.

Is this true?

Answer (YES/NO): NO